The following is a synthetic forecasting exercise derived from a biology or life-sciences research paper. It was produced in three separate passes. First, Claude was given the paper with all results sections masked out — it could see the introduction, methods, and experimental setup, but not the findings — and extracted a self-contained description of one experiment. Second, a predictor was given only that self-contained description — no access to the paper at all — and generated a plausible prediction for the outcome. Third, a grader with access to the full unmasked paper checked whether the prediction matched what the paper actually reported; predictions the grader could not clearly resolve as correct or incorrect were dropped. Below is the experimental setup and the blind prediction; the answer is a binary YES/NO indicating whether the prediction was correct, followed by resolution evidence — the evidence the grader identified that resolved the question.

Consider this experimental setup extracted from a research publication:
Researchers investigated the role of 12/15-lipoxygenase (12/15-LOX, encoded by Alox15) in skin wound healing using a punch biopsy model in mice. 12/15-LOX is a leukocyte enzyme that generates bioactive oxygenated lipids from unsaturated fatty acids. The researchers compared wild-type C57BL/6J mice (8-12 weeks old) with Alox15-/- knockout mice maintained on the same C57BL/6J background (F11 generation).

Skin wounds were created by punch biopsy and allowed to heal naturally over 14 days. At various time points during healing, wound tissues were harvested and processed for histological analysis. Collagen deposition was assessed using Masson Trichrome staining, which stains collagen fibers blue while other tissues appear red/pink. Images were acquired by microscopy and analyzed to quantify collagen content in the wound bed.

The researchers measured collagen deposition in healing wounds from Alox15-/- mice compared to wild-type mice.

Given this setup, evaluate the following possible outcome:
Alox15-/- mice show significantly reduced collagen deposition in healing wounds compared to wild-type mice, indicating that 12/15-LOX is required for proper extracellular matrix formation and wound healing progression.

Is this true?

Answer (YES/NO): NO